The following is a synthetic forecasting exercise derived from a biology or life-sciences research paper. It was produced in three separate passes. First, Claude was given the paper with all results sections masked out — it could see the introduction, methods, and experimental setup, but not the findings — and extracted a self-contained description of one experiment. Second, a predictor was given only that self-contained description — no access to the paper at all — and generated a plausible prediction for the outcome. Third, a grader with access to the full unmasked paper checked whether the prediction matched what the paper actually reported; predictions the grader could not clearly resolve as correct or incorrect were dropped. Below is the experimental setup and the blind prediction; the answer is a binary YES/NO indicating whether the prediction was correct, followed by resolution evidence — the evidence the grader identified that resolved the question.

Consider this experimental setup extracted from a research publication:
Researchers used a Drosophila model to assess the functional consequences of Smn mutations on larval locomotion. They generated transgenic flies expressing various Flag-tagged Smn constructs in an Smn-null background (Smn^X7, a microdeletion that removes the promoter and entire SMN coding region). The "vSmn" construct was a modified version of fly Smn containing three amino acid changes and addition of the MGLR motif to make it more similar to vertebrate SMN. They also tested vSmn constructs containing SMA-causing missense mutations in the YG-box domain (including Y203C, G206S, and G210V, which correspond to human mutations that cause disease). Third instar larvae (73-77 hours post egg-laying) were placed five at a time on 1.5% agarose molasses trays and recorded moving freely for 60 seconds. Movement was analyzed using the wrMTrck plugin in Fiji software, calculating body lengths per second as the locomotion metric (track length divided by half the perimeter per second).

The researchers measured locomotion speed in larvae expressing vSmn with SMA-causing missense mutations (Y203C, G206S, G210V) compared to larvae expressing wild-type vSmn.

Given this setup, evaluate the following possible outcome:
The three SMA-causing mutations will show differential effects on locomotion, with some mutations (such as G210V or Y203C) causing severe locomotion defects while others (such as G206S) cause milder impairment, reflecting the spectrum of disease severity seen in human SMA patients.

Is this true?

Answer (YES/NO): NO